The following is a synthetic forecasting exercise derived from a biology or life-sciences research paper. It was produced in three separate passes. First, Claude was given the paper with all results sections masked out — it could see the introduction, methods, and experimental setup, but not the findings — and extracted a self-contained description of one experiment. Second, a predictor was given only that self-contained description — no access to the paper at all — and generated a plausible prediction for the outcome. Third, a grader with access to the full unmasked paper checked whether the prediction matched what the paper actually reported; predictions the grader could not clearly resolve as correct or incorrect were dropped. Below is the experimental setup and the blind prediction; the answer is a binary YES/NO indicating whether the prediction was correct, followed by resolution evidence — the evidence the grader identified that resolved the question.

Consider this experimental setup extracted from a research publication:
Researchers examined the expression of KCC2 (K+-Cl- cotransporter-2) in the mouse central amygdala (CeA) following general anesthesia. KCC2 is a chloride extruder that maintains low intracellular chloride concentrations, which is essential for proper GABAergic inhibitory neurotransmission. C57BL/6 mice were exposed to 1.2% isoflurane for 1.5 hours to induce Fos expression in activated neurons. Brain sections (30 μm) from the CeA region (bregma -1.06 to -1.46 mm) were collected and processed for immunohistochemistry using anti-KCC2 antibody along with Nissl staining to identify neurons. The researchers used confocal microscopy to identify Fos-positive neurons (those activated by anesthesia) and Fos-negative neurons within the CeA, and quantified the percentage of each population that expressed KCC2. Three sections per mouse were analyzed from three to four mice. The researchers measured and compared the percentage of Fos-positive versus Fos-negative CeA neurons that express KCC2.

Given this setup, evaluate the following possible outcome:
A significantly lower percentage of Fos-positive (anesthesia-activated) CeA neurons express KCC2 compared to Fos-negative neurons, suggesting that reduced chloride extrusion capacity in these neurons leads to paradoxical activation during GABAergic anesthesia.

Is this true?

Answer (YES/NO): YES